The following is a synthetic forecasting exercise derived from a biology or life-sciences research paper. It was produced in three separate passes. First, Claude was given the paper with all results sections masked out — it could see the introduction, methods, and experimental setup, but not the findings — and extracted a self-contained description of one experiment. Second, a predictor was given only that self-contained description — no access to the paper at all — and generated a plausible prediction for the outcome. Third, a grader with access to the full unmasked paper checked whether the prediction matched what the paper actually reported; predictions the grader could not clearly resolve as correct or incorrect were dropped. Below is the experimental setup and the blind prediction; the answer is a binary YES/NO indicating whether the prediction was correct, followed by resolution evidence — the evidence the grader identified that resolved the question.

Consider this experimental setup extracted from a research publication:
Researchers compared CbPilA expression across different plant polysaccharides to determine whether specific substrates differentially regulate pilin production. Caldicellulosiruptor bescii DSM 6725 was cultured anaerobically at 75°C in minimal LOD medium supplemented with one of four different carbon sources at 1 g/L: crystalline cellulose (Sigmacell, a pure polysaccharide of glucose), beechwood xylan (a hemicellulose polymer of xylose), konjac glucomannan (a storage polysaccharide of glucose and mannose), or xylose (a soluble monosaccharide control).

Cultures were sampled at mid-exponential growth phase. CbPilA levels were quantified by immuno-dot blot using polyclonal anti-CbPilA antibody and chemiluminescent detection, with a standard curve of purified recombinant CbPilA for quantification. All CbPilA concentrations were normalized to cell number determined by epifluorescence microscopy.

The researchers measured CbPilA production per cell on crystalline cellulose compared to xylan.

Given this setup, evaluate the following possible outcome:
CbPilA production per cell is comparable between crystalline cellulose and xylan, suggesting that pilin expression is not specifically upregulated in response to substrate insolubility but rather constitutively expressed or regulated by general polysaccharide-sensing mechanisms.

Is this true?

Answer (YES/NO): NO